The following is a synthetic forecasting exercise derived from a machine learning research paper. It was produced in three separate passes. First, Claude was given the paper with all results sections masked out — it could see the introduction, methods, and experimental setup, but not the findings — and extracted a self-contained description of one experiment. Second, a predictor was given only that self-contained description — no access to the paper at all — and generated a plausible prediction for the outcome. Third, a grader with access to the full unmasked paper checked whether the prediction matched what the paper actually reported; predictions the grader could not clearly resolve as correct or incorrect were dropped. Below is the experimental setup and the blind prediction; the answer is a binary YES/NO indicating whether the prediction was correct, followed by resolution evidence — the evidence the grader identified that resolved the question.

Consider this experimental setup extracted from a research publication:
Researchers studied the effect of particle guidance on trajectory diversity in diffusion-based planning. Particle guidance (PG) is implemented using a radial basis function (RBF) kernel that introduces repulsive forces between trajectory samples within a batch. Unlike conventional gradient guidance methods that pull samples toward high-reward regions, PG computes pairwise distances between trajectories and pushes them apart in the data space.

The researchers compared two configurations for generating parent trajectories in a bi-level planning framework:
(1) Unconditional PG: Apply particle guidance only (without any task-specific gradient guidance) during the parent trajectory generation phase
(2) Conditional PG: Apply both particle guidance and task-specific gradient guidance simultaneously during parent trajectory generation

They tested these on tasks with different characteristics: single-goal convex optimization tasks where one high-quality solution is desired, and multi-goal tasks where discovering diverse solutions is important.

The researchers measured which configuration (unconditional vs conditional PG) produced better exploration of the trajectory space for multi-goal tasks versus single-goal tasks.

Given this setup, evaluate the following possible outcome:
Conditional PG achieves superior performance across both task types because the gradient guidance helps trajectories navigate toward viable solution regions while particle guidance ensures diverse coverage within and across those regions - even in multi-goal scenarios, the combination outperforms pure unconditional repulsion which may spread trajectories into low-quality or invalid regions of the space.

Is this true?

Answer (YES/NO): NO